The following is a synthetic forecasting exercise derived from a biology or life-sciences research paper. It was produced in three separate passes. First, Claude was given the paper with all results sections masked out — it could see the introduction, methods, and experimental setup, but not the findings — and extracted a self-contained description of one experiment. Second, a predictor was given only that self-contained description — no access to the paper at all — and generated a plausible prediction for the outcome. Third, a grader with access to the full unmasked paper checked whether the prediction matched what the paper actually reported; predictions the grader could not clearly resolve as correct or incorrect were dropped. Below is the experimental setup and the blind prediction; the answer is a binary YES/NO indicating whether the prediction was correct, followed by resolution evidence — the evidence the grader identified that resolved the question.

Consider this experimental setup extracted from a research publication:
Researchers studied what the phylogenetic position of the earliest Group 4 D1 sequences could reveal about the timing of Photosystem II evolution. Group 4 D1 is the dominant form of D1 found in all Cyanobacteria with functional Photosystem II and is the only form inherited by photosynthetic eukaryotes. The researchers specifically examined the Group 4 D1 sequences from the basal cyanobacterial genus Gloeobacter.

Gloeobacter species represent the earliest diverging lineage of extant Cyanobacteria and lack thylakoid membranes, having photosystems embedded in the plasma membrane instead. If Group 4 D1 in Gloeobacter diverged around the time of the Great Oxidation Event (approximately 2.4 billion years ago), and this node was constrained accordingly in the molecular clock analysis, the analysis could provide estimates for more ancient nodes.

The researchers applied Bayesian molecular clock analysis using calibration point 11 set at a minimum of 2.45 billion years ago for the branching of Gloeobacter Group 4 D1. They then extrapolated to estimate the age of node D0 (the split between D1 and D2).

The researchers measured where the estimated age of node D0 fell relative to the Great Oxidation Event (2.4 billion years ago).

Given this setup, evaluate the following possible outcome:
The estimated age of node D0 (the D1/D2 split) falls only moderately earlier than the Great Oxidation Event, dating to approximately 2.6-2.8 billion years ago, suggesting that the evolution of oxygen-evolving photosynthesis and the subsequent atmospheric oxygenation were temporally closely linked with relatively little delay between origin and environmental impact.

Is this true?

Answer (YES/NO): NO